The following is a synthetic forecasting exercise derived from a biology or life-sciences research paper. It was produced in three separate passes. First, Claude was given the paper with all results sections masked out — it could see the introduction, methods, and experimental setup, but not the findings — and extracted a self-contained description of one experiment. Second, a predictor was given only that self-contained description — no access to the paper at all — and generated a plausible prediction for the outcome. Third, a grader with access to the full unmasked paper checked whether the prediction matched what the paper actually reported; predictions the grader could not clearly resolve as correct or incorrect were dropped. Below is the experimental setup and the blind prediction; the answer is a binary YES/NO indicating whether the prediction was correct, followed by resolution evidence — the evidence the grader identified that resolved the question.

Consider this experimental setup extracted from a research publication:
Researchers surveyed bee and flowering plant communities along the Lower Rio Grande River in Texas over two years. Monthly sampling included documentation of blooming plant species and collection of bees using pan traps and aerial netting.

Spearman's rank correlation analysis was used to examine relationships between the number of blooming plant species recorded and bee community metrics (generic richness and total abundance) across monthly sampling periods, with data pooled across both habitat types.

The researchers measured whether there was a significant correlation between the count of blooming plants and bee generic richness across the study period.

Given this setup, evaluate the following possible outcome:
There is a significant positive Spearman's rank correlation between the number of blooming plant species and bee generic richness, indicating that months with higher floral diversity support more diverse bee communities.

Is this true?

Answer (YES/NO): YES